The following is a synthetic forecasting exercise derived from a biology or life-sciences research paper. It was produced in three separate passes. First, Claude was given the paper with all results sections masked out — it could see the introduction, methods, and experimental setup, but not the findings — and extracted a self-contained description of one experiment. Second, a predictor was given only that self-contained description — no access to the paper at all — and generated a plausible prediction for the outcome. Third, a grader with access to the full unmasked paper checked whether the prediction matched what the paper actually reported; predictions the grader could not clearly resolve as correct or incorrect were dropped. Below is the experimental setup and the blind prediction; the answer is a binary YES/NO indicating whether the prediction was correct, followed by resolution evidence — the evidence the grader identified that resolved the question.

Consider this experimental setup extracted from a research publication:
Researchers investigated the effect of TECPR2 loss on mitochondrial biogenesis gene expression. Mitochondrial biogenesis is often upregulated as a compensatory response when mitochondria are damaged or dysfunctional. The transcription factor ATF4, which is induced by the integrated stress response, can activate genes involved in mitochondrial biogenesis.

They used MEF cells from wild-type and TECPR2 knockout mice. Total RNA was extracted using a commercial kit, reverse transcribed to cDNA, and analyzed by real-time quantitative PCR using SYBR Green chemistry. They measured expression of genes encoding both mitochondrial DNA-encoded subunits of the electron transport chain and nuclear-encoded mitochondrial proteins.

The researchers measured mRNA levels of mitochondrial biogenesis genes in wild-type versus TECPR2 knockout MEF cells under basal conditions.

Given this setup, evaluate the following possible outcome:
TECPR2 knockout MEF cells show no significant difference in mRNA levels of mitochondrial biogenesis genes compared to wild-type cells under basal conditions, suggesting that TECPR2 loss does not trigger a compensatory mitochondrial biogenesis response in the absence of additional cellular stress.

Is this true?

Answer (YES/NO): NO